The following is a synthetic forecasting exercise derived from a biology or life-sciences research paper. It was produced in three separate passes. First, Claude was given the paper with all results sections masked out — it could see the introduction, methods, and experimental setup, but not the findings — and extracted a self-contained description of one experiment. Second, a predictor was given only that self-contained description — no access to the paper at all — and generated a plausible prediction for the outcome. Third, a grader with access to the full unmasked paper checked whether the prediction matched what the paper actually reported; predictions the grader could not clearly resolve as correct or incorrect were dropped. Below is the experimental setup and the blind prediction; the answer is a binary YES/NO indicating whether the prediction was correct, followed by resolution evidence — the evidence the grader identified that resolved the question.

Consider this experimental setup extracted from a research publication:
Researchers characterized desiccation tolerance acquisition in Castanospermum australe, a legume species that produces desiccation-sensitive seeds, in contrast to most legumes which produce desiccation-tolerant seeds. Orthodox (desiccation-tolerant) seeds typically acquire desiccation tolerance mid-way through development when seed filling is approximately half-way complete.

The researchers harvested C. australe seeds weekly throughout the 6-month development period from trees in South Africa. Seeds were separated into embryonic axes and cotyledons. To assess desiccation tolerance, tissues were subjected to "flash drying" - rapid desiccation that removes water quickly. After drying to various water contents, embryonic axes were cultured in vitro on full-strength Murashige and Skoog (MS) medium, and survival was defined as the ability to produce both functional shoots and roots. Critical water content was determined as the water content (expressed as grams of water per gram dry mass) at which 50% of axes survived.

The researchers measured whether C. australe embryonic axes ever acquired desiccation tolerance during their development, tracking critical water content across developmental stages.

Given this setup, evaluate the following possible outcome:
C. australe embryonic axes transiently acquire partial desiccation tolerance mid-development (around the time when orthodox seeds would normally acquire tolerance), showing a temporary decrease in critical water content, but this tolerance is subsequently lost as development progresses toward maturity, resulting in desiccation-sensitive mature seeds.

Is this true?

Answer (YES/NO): NO